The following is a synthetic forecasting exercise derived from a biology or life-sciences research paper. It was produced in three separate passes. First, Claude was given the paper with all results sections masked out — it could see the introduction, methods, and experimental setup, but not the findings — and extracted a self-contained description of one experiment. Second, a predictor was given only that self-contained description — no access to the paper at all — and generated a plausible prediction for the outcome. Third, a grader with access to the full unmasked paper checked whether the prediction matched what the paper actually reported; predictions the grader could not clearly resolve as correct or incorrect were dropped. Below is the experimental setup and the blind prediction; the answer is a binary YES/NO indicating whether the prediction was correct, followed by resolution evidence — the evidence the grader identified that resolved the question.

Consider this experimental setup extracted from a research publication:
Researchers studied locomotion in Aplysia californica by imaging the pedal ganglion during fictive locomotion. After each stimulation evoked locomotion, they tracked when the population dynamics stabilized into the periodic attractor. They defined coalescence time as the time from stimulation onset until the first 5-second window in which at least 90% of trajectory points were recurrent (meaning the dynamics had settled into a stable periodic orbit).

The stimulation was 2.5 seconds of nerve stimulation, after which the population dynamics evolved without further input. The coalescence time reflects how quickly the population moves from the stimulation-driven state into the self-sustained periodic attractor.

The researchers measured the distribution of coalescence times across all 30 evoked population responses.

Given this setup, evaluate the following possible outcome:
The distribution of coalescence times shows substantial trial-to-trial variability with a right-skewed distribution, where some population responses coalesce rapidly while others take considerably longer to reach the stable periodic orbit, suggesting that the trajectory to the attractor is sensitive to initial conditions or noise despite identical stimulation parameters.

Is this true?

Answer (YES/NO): NO